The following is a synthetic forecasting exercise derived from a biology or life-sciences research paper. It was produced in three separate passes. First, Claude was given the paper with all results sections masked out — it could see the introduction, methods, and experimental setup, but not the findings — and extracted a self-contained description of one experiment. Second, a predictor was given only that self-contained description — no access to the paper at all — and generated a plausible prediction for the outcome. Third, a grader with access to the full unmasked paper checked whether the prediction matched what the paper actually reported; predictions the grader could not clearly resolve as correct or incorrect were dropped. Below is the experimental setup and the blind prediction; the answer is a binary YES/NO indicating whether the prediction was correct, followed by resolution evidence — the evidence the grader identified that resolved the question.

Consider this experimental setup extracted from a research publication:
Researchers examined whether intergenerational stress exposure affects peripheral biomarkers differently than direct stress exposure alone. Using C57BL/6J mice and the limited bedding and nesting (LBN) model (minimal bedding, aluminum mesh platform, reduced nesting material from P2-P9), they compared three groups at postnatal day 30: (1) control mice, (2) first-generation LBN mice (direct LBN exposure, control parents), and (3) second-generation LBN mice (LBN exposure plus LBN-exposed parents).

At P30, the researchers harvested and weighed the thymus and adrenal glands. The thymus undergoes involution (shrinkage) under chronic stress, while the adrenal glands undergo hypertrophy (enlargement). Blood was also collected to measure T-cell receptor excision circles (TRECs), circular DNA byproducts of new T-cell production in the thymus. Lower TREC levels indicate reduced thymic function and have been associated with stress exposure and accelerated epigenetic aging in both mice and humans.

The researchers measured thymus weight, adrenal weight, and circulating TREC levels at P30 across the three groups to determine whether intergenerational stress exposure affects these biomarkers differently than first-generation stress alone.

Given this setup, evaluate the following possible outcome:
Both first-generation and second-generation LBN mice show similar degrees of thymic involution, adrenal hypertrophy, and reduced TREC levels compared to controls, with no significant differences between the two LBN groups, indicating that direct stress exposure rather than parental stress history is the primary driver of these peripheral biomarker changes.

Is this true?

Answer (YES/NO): NO